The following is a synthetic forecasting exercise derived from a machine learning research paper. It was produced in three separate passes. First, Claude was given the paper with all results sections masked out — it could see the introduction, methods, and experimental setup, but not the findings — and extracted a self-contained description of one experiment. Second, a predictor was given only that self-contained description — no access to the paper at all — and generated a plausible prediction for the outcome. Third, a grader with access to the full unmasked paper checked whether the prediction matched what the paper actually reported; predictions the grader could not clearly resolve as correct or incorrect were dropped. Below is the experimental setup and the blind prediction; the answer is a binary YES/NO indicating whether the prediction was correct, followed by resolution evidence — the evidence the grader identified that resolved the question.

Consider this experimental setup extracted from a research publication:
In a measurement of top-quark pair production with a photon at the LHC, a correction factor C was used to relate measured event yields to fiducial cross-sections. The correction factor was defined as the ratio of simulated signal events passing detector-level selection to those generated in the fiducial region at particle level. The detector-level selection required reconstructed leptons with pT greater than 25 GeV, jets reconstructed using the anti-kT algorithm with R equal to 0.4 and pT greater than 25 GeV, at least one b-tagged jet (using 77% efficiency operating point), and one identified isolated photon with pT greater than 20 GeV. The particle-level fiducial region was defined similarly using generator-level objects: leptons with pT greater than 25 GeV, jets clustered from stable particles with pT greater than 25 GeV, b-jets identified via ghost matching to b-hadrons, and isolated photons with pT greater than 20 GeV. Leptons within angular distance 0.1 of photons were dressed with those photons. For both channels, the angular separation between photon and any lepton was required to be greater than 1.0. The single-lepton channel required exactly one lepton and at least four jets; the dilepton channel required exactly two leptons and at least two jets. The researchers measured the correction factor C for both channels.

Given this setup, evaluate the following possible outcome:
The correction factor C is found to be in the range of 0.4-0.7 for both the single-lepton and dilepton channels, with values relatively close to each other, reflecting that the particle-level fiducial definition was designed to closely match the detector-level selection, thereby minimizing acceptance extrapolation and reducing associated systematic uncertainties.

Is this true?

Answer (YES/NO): NO